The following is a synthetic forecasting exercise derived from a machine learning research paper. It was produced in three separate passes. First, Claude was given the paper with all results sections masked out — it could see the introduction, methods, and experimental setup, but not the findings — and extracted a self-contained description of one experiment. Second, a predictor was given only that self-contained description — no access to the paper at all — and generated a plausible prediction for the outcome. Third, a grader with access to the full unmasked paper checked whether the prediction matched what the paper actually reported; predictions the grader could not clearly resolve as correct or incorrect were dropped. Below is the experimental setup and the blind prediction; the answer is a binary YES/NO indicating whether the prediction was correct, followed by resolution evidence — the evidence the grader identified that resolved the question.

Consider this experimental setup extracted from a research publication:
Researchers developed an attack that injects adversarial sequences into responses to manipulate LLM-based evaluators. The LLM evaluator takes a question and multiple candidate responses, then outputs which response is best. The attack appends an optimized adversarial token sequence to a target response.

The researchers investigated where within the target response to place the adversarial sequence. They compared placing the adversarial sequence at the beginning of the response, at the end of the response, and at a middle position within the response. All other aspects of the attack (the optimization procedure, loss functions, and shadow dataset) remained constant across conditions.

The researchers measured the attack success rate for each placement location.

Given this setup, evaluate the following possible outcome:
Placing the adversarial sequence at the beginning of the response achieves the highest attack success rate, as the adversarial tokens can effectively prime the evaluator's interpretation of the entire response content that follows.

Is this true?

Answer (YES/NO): NO